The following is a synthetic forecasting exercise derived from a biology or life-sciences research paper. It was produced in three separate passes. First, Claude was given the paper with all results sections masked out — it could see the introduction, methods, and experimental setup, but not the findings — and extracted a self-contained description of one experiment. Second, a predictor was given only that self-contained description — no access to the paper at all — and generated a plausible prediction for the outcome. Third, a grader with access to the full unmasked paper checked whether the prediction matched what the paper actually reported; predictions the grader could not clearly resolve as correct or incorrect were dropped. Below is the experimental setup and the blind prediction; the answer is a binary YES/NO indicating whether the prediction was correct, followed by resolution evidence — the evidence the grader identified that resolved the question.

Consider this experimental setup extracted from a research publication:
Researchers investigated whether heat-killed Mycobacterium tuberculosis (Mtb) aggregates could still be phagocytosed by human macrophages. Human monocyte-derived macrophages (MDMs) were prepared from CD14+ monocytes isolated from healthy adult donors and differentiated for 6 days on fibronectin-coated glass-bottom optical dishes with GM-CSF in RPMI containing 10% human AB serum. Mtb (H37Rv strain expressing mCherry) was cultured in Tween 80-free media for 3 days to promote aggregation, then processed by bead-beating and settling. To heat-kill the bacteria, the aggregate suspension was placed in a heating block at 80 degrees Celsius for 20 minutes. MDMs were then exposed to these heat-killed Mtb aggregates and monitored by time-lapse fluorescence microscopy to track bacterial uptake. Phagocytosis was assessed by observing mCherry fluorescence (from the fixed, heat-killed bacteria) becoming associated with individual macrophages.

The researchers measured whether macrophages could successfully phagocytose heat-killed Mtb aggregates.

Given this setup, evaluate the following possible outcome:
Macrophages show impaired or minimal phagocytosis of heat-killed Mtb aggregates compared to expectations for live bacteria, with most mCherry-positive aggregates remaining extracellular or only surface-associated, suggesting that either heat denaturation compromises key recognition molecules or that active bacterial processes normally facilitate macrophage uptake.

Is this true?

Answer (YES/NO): NO